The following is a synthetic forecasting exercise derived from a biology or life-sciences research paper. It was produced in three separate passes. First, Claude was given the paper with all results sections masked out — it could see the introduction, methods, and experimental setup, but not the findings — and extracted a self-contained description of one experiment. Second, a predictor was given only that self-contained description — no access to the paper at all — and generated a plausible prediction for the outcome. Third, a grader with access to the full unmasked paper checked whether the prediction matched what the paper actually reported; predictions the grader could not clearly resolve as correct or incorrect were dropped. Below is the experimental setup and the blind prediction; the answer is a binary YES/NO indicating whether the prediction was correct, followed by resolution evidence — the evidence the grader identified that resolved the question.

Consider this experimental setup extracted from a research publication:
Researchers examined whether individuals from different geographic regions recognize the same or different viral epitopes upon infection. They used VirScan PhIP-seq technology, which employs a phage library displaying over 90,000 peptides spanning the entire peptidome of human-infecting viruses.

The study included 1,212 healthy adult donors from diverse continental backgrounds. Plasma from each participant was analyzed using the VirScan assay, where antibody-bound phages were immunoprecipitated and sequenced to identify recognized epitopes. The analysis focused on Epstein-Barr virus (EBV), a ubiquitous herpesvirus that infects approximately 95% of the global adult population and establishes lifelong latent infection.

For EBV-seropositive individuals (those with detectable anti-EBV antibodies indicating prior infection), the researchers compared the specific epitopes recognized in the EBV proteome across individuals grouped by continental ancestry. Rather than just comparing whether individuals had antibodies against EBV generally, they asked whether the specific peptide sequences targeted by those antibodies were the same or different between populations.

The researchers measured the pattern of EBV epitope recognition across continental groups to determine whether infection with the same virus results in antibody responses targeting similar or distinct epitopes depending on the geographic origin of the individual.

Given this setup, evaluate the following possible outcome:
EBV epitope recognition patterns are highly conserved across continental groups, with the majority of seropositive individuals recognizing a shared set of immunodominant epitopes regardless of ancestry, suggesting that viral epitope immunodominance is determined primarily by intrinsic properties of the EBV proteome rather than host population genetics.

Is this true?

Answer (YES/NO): NO